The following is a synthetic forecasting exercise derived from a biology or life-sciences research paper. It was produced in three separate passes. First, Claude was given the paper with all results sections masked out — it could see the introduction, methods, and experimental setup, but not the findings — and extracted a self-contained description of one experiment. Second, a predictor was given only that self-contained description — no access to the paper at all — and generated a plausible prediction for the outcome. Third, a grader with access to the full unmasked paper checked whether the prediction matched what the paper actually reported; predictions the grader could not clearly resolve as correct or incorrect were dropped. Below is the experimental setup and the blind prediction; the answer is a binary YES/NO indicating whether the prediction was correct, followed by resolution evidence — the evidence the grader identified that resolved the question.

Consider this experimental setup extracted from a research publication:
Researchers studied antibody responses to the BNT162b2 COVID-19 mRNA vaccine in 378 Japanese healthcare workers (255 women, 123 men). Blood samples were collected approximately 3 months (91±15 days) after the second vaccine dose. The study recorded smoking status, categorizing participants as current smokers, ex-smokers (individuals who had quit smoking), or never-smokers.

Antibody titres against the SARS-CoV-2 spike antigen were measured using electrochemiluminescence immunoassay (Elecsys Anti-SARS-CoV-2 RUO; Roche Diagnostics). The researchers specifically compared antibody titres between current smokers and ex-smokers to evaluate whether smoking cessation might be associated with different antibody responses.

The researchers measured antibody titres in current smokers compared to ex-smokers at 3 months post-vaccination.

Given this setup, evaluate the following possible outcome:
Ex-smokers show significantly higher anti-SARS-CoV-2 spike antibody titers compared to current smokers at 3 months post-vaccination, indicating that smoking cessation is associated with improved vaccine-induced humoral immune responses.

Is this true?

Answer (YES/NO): YES